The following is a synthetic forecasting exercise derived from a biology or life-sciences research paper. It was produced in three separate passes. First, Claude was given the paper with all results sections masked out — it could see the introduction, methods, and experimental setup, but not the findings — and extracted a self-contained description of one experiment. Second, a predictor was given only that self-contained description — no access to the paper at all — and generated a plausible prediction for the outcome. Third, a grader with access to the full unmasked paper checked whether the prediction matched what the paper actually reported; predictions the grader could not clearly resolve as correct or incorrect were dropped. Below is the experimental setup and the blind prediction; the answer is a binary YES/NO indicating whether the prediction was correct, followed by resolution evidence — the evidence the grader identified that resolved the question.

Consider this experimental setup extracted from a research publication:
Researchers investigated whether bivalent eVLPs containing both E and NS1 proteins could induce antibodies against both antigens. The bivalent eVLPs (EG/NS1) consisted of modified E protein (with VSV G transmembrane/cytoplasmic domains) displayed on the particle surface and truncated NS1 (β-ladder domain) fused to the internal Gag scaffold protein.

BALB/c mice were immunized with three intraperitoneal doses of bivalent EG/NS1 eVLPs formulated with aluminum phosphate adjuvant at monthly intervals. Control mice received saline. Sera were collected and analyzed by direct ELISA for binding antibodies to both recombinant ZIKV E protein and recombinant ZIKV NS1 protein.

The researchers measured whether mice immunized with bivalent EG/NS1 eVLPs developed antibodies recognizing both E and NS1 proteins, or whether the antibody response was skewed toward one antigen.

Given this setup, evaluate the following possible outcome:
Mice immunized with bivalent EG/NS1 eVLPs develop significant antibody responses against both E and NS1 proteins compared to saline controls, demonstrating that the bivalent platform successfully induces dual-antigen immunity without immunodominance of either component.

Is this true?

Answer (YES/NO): NO